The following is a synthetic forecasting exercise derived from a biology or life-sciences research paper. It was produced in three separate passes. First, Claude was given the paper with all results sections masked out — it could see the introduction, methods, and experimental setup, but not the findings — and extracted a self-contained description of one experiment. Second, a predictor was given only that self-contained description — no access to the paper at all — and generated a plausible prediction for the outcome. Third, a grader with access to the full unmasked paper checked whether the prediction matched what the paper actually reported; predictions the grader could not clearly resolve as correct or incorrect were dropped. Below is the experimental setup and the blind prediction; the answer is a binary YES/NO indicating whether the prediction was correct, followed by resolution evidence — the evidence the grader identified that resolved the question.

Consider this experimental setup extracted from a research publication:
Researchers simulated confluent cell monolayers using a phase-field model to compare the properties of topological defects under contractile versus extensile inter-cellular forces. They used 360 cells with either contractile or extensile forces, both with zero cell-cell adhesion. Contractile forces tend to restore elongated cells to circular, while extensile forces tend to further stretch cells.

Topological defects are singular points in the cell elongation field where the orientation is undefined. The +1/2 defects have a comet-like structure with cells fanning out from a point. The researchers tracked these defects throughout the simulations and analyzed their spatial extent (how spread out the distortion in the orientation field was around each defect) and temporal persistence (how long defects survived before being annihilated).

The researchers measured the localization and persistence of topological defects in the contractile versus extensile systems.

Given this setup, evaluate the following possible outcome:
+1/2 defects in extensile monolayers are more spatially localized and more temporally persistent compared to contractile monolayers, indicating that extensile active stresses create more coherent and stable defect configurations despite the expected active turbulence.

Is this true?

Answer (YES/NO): NO